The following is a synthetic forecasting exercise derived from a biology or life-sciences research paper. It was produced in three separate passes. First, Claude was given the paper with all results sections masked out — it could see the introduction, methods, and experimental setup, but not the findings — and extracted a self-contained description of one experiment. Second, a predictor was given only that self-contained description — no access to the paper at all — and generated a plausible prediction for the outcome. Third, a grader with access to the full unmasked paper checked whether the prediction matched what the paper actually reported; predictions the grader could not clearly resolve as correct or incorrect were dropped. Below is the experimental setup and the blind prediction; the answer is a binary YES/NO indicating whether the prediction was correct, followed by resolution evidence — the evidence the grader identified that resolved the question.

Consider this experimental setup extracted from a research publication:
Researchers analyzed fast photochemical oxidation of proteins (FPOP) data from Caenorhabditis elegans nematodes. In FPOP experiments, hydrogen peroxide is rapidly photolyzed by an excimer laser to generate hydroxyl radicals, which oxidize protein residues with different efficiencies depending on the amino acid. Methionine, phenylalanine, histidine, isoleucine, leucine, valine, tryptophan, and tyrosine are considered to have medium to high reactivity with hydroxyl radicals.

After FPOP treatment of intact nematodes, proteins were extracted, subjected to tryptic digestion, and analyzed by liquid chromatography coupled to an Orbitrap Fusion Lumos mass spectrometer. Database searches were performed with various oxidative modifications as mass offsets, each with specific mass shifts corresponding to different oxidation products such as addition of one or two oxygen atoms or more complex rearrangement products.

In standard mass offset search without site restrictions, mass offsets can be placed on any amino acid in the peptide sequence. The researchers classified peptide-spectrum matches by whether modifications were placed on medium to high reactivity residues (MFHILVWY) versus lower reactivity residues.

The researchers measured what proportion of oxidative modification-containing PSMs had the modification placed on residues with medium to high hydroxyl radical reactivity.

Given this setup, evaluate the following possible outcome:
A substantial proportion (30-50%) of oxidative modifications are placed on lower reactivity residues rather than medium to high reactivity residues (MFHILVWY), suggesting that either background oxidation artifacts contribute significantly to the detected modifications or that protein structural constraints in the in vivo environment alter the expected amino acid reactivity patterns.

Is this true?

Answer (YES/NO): YES